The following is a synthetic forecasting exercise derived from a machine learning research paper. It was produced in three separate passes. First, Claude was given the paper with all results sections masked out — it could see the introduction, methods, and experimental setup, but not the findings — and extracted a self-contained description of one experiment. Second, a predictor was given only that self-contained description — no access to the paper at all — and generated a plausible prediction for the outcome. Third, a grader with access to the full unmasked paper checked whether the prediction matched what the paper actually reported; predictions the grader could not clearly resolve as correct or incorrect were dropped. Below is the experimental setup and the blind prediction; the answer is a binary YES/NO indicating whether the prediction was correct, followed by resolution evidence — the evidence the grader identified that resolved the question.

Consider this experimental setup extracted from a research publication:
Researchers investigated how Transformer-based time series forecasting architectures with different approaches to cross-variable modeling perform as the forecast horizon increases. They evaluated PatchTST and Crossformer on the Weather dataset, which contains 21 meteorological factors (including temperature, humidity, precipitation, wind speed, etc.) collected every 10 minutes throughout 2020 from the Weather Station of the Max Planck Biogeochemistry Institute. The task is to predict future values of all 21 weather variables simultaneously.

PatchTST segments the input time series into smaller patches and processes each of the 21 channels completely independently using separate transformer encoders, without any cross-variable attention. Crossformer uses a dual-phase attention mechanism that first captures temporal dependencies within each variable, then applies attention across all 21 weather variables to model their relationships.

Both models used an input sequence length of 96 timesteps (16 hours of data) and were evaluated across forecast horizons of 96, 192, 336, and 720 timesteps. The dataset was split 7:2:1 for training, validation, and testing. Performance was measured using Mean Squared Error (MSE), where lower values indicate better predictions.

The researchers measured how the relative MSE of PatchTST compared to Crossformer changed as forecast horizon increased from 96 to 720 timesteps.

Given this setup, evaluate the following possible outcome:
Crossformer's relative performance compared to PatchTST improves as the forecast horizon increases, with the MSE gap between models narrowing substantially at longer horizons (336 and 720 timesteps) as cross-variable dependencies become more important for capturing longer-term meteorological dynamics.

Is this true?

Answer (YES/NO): NO